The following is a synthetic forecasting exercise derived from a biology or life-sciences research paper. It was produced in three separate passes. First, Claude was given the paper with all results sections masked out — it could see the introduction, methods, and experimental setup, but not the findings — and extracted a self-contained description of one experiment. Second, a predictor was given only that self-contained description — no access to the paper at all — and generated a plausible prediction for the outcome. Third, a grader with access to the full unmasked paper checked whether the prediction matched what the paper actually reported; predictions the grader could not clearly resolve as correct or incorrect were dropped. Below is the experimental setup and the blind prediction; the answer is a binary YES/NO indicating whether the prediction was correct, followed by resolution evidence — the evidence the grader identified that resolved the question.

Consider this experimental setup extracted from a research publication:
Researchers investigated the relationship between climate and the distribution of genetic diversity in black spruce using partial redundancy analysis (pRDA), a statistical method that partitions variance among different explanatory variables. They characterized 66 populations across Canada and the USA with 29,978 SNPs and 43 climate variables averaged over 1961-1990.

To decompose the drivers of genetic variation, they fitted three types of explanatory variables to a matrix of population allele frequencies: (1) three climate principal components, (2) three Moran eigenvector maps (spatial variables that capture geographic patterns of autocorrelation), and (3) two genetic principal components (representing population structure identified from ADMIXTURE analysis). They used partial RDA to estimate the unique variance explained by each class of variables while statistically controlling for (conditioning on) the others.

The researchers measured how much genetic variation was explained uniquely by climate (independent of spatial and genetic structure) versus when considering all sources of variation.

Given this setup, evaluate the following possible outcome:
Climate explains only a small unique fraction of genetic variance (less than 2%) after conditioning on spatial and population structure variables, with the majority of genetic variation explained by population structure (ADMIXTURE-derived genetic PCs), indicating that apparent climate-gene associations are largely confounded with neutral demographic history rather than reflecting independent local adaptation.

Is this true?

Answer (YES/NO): NO